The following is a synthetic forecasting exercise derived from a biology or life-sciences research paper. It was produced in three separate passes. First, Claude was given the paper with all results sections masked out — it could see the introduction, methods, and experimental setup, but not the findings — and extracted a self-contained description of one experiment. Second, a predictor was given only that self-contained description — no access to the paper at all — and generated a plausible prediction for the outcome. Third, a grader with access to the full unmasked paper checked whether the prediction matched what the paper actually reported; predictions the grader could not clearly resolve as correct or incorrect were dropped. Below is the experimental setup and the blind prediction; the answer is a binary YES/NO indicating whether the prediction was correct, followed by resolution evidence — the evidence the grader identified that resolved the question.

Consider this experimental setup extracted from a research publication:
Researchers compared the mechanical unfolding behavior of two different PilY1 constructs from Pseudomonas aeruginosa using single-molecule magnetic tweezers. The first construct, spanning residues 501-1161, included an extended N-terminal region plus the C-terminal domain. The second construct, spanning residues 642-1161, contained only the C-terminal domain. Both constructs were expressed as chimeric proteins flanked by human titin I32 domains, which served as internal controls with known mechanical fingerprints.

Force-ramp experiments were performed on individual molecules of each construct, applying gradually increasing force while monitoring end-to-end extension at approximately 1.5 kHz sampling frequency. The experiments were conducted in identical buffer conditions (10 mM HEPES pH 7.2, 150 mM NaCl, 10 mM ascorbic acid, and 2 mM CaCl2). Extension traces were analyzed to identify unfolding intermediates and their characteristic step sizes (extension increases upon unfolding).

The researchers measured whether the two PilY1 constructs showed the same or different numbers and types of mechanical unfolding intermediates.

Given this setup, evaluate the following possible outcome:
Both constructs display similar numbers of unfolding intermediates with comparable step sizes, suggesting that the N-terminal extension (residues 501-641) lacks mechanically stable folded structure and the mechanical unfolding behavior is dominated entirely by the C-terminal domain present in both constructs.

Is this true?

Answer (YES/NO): NO